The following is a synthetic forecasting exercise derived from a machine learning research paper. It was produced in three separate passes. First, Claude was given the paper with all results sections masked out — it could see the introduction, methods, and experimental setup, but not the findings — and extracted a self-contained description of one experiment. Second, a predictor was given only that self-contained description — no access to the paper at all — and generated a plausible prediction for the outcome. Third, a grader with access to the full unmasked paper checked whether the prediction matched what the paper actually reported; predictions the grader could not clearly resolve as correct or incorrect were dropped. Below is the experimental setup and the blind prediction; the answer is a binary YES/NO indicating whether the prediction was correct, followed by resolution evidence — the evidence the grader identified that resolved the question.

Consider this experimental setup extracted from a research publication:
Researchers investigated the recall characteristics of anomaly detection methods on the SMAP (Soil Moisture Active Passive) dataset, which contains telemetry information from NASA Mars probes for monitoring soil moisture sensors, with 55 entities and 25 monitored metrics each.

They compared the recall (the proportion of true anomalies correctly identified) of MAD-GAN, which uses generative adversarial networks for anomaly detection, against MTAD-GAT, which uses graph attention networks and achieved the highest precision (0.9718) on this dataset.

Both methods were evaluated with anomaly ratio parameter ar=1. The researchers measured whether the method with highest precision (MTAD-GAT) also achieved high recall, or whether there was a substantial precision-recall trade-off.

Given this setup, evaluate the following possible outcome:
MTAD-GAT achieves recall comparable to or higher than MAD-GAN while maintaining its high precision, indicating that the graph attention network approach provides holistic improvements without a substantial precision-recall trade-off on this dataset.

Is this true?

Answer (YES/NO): NO